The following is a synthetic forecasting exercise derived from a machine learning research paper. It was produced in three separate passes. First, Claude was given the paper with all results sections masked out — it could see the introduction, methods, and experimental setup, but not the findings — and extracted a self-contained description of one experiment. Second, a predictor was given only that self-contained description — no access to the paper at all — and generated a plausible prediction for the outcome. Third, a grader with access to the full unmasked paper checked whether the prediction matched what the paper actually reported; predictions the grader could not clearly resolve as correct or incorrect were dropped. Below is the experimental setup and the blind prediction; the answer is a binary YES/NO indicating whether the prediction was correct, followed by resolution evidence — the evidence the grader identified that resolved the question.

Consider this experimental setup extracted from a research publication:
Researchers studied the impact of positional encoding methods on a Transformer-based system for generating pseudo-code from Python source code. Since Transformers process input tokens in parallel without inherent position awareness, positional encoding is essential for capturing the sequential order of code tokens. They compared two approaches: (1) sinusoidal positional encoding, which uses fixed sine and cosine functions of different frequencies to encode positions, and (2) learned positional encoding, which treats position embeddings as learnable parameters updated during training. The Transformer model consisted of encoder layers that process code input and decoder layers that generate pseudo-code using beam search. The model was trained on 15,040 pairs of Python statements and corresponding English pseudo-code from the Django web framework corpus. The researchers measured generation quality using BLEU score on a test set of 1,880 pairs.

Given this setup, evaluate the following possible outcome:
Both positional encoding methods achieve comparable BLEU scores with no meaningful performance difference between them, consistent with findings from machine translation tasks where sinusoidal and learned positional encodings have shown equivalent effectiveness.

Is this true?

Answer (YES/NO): NO